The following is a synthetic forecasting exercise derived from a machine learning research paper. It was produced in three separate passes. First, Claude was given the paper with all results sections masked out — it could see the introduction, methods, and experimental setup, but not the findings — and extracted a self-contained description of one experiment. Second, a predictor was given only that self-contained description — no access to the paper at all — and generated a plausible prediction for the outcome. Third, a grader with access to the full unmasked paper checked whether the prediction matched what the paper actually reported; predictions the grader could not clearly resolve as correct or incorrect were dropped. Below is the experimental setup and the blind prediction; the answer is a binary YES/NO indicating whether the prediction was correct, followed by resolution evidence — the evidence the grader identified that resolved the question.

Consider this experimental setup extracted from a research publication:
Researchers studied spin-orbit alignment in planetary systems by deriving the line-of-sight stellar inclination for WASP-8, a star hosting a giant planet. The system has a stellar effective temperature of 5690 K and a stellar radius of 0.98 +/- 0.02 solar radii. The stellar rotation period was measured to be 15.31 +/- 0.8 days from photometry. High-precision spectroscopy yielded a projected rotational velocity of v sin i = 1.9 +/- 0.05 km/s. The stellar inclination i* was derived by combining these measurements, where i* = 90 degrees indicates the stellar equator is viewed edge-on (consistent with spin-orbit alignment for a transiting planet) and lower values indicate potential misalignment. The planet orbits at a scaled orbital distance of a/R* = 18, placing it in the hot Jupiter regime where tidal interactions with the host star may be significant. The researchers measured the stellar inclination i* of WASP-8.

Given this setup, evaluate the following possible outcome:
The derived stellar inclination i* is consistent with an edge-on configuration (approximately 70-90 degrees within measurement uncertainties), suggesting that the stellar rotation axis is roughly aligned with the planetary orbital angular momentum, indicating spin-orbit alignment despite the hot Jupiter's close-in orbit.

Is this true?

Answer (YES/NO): NO